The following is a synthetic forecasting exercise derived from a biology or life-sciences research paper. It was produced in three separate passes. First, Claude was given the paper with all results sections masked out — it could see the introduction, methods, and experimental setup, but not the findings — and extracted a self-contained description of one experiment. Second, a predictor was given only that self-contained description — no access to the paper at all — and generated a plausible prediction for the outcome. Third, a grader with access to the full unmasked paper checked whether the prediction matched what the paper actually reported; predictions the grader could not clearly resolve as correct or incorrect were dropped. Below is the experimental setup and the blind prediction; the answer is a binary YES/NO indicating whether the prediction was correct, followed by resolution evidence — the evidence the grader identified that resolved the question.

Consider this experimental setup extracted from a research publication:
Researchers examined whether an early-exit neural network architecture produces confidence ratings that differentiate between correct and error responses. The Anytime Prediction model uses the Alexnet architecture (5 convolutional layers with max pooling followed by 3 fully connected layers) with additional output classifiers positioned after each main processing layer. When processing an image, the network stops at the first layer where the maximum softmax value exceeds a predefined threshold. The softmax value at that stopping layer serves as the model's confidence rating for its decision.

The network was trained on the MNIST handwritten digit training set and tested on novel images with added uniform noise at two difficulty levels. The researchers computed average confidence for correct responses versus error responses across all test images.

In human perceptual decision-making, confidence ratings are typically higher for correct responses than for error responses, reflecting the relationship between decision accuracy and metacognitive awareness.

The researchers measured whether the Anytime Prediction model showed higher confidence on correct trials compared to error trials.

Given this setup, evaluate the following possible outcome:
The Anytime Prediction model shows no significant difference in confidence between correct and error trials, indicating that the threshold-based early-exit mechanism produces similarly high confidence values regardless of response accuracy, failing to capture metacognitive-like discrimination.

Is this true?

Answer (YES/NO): NO